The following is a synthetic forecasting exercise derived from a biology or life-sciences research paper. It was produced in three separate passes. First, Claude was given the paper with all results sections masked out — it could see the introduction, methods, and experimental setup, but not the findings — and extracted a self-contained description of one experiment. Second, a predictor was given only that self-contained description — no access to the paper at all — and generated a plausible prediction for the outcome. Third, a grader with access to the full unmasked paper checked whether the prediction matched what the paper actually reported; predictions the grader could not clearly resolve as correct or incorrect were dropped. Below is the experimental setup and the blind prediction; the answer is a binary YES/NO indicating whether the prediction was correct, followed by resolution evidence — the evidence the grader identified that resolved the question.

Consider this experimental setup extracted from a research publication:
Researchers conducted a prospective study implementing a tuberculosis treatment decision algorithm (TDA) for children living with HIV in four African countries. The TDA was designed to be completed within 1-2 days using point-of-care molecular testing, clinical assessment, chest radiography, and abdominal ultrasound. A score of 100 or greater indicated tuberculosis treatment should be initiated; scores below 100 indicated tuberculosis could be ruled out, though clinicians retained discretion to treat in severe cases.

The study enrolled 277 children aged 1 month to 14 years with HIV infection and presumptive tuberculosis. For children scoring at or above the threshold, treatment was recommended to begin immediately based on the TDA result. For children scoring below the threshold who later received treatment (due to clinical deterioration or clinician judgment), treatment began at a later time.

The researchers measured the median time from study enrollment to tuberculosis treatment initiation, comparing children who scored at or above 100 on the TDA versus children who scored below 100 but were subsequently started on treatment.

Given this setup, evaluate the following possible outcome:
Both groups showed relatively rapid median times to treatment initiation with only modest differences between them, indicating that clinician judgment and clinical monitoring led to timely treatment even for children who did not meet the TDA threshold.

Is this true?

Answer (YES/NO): NO